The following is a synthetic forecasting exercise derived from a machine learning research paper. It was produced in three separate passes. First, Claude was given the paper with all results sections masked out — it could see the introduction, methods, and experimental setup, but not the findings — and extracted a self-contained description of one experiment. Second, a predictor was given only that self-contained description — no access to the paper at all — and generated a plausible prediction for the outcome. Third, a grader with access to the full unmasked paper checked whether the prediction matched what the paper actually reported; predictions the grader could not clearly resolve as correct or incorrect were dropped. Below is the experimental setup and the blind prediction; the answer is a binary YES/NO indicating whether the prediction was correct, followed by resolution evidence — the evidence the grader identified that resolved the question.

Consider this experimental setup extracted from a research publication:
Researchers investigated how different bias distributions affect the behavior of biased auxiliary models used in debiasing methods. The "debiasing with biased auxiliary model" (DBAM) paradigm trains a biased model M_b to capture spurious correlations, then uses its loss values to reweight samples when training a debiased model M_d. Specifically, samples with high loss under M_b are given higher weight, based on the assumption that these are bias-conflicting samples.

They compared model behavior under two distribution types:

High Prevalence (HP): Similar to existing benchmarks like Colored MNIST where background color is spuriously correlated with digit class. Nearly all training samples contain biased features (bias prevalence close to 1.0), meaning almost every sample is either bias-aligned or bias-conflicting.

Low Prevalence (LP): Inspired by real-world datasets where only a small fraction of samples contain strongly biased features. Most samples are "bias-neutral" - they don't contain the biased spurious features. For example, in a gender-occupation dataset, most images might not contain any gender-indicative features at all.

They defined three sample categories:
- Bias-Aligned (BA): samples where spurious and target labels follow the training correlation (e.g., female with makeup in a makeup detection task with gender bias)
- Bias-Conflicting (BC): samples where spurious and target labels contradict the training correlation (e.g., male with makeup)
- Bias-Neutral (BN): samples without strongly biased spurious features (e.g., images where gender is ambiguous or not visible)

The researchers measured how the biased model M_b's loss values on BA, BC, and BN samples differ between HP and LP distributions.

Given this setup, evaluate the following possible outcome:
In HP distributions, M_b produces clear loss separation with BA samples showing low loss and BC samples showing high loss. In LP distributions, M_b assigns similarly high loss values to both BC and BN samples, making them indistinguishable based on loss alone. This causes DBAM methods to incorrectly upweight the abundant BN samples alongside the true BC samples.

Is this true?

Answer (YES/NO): NO